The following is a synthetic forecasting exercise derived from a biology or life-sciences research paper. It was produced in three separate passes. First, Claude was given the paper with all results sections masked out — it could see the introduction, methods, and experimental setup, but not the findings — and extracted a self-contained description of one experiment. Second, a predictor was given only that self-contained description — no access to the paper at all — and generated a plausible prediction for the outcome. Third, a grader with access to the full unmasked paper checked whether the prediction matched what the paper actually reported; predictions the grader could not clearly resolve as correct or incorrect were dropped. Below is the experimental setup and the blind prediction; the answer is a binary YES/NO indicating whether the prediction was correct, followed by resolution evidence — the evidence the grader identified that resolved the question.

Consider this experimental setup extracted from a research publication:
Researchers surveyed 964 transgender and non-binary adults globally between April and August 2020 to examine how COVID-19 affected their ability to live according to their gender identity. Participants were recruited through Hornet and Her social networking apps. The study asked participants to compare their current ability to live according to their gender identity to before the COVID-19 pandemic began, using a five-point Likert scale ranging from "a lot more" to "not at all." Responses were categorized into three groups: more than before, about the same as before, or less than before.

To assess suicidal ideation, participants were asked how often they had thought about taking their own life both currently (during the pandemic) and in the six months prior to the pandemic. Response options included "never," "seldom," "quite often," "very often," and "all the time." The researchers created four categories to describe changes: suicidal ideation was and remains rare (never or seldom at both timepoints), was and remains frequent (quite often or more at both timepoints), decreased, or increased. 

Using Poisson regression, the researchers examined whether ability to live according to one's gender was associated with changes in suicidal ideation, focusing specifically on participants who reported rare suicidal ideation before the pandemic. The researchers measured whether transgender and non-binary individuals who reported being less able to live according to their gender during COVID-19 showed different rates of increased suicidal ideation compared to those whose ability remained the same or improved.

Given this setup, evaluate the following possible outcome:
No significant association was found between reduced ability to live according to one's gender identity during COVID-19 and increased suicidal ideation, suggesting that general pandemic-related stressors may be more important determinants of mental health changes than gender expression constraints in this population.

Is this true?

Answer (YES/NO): NO